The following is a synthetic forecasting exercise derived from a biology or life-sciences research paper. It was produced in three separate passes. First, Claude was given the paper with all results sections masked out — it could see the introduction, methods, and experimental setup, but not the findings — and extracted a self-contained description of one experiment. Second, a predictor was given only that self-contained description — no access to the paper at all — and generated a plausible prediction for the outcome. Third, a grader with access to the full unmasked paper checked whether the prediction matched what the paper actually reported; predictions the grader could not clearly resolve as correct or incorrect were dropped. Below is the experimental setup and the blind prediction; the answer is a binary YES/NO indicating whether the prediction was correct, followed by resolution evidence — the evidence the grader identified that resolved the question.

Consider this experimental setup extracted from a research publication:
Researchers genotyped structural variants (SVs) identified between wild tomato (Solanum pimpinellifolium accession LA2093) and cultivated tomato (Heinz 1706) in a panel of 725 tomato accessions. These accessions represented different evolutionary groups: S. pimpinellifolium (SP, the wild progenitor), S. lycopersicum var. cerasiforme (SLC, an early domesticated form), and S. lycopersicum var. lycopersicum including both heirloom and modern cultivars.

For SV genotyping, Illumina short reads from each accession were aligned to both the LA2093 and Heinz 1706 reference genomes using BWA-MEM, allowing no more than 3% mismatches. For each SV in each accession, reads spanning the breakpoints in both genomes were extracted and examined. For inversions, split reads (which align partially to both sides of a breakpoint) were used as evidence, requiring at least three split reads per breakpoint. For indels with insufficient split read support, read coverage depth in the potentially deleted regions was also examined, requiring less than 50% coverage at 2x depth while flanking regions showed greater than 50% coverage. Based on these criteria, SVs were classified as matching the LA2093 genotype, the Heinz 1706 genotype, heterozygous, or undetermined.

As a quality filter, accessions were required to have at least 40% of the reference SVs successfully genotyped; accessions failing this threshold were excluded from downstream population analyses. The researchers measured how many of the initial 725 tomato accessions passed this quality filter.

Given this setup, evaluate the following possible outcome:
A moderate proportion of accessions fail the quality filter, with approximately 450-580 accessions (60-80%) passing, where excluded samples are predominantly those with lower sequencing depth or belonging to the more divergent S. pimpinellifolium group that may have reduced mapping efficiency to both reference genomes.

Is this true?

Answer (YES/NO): NO